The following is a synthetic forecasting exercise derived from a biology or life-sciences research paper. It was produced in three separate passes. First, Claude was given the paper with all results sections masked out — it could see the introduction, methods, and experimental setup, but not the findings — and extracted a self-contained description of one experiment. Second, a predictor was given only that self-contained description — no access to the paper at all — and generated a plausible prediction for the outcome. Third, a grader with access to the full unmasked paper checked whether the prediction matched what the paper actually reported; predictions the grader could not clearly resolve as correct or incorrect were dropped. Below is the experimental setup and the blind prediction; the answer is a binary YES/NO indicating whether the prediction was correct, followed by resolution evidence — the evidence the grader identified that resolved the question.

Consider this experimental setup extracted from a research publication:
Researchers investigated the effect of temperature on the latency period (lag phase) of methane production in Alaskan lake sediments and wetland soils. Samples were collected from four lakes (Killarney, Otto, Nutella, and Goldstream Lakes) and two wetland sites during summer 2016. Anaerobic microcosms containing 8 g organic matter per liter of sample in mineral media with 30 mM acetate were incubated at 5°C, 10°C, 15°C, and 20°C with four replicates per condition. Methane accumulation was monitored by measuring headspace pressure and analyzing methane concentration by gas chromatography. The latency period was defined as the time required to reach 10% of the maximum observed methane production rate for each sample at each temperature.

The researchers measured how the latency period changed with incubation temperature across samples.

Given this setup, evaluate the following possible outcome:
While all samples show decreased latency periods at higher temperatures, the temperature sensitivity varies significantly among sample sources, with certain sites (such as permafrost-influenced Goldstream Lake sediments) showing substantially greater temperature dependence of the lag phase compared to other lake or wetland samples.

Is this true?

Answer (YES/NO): NO